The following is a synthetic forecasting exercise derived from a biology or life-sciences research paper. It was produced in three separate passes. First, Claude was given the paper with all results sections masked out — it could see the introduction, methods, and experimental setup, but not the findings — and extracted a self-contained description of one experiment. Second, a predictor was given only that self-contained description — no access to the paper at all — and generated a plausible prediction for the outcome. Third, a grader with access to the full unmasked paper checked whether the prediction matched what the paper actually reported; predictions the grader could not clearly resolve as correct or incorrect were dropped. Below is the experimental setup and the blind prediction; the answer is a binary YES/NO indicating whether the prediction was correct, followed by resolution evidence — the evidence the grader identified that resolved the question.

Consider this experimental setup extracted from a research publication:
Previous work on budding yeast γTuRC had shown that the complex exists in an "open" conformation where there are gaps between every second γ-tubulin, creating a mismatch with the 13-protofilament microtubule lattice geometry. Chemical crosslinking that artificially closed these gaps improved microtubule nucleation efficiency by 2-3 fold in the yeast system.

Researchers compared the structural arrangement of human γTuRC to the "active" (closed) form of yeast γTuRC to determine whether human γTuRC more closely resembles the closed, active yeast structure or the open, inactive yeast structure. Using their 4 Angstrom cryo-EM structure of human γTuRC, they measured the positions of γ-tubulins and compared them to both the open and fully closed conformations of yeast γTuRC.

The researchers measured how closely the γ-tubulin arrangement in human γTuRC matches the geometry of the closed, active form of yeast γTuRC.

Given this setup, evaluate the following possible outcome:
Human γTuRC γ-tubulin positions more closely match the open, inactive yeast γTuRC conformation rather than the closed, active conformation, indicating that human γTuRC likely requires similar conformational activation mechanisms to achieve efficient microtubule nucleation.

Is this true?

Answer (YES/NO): NO